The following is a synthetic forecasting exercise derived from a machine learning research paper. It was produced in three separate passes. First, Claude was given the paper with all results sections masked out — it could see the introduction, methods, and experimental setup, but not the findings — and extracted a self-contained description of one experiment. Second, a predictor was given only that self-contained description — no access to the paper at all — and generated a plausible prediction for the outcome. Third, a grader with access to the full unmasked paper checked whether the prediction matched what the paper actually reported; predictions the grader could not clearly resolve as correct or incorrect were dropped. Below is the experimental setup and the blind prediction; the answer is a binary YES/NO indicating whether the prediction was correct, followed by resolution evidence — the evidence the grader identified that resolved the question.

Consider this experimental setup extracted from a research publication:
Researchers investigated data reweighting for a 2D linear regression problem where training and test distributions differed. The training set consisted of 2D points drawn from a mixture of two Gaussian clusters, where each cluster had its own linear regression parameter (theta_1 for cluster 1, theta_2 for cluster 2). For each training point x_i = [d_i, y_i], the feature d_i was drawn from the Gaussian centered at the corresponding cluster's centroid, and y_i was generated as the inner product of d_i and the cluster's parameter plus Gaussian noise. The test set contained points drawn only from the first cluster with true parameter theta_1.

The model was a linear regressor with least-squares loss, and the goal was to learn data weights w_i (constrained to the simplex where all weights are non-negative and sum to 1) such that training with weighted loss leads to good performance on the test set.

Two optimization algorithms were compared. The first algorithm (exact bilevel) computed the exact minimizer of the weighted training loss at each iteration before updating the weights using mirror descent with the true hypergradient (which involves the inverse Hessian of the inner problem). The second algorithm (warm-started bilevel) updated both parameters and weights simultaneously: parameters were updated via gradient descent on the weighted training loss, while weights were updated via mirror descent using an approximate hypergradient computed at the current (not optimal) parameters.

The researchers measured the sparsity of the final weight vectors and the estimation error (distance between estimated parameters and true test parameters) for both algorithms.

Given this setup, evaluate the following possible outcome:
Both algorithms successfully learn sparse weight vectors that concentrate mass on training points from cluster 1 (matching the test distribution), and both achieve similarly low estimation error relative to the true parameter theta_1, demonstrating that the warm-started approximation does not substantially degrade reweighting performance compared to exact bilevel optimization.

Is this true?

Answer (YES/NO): NO